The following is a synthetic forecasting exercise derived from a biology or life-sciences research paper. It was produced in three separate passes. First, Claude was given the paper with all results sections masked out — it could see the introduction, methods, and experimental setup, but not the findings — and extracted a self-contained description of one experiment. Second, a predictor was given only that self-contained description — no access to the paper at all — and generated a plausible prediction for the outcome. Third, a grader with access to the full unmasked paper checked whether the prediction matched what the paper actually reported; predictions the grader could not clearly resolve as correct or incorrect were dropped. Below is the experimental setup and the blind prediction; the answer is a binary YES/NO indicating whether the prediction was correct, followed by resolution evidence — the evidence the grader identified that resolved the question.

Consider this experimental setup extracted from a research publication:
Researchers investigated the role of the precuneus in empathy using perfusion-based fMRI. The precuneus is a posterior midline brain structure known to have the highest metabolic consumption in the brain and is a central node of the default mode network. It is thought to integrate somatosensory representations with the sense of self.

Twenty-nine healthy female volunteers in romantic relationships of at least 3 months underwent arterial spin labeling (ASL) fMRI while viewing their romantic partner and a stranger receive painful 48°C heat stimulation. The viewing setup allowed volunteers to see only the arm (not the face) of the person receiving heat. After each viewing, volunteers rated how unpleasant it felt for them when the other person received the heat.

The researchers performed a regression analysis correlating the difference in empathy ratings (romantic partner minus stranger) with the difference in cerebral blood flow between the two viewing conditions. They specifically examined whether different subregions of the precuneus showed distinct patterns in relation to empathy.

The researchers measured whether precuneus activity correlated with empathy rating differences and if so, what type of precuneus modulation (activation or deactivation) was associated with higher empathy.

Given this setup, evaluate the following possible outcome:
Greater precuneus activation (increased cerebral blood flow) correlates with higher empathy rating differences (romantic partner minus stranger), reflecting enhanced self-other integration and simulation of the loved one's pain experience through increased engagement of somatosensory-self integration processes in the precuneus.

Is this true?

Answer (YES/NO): YES